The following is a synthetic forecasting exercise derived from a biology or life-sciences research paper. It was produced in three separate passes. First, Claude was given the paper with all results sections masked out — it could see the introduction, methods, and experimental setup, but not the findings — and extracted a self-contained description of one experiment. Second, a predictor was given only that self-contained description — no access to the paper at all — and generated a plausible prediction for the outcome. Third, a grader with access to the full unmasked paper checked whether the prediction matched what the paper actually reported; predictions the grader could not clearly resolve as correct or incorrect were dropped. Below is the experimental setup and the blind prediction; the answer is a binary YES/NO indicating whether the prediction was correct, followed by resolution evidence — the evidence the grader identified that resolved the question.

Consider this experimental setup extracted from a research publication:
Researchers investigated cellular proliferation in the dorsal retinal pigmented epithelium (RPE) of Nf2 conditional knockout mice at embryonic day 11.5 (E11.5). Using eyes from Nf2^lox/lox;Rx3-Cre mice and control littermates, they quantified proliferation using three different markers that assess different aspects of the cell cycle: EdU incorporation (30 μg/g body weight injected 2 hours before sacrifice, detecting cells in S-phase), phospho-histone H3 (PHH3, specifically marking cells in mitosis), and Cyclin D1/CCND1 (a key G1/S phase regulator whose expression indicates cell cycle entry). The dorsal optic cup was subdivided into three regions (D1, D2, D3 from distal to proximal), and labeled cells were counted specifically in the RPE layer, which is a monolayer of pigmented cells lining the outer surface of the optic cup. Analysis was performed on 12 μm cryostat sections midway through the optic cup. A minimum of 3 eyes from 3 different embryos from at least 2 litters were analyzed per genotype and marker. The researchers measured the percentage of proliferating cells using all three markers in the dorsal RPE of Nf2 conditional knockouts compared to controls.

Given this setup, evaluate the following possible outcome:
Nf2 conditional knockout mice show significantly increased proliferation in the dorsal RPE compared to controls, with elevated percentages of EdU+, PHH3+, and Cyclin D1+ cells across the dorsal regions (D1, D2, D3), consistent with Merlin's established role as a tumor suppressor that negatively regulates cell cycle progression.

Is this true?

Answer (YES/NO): NO